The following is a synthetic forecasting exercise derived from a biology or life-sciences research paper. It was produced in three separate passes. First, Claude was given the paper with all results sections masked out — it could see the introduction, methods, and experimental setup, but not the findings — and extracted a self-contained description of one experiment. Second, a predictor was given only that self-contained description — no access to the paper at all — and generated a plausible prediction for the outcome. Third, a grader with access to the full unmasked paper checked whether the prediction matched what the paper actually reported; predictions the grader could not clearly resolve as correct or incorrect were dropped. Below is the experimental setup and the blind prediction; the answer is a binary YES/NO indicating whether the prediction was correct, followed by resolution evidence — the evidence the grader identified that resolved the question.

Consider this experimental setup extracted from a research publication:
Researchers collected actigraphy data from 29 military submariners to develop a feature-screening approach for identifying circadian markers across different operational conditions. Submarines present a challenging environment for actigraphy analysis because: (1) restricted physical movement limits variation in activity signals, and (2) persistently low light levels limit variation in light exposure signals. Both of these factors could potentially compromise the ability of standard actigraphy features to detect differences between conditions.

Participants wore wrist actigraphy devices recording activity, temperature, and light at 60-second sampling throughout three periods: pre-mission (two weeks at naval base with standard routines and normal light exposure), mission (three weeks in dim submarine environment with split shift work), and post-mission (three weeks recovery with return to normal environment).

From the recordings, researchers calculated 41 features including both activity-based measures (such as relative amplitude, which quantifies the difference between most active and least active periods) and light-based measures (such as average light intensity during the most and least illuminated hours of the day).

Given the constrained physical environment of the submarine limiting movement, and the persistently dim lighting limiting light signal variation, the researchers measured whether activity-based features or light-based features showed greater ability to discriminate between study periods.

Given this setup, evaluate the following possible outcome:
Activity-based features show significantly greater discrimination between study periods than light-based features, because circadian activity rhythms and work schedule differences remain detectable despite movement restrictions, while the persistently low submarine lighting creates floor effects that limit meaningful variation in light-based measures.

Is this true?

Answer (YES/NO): NO